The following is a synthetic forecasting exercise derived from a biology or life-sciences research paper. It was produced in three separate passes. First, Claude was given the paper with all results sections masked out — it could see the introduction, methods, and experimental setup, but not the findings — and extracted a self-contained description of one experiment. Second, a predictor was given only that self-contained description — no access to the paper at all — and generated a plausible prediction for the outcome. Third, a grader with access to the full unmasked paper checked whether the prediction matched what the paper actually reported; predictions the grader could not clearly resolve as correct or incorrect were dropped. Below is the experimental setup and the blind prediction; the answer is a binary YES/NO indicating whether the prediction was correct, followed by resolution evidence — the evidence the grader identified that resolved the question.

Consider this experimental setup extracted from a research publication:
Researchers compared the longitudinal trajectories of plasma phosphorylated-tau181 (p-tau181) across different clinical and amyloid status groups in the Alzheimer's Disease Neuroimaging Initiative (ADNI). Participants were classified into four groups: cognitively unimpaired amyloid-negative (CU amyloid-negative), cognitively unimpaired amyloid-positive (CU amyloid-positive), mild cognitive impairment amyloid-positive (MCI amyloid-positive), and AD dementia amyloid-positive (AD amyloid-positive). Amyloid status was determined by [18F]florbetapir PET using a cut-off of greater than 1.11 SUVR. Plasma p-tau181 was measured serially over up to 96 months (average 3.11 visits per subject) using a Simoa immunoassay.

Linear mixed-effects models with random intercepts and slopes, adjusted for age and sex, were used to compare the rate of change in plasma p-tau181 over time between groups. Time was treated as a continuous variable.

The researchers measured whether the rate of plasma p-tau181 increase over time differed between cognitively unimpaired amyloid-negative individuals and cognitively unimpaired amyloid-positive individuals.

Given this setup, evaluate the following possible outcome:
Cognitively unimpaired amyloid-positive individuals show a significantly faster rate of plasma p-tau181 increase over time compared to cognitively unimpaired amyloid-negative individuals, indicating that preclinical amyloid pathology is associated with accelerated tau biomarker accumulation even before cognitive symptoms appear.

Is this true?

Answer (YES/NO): NO